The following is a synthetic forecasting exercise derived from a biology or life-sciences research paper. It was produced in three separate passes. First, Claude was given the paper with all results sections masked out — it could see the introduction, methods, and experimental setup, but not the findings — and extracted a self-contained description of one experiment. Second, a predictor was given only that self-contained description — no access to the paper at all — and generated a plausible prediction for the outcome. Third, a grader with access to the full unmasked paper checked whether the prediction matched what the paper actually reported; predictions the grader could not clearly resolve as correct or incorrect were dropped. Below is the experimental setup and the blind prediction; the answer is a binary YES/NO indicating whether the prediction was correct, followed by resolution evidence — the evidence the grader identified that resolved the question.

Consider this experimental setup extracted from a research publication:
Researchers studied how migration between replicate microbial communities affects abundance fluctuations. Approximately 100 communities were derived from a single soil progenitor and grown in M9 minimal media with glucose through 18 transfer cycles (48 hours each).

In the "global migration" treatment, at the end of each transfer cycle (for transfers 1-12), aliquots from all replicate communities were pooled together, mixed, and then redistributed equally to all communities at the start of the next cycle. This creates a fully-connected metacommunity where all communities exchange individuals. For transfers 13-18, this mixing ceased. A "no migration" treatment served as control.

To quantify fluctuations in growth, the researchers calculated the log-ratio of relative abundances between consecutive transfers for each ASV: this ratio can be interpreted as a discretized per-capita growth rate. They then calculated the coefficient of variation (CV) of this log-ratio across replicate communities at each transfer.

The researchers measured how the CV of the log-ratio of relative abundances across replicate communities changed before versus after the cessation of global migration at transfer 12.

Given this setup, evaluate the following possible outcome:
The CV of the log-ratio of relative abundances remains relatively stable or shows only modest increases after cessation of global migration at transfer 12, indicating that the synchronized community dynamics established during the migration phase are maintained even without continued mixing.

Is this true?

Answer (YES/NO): NO